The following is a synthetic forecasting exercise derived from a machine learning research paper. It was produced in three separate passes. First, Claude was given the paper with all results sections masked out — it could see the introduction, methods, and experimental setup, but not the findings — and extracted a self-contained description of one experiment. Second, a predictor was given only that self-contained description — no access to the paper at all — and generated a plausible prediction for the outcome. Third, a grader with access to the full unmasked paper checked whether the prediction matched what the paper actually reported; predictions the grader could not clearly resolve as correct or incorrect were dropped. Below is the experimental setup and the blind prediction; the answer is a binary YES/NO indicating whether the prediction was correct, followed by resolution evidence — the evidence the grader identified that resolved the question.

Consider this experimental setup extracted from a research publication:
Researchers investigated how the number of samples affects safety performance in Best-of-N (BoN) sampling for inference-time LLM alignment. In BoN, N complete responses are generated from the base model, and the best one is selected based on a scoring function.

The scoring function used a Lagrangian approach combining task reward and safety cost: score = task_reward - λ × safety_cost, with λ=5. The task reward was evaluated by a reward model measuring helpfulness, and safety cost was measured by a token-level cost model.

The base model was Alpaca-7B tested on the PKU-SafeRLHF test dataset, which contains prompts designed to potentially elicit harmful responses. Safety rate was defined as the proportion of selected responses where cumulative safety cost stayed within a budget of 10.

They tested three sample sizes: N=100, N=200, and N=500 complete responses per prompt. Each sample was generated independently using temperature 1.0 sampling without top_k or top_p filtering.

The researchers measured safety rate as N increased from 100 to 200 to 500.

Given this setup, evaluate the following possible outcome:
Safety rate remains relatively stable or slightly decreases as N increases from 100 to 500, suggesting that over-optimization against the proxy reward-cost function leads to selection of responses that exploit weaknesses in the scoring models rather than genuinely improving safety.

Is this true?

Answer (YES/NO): NO